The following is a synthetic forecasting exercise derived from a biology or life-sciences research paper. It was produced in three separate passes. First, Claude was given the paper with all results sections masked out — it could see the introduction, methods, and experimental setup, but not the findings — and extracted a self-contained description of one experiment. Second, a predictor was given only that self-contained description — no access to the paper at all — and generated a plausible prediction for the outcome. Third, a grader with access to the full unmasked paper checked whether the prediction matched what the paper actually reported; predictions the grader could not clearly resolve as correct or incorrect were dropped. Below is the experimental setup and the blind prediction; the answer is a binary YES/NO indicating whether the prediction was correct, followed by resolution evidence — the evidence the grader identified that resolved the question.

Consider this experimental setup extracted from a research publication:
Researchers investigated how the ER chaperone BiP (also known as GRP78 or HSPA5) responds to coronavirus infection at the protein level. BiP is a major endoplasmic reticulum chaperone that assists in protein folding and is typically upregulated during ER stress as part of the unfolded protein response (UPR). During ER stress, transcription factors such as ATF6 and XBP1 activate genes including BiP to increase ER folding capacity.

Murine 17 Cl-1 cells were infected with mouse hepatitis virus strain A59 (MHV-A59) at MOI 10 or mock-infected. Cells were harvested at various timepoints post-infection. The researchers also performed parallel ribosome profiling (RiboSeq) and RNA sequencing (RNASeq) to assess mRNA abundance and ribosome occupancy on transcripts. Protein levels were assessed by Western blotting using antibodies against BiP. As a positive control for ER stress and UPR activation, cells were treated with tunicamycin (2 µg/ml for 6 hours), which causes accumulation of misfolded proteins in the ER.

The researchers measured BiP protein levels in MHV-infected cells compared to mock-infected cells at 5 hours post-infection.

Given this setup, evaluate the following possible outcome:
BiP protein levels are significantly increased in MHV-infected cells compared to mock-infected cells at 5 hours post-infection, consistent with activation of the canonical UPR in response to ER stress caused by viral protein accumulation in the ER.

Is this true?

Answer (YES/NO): NO